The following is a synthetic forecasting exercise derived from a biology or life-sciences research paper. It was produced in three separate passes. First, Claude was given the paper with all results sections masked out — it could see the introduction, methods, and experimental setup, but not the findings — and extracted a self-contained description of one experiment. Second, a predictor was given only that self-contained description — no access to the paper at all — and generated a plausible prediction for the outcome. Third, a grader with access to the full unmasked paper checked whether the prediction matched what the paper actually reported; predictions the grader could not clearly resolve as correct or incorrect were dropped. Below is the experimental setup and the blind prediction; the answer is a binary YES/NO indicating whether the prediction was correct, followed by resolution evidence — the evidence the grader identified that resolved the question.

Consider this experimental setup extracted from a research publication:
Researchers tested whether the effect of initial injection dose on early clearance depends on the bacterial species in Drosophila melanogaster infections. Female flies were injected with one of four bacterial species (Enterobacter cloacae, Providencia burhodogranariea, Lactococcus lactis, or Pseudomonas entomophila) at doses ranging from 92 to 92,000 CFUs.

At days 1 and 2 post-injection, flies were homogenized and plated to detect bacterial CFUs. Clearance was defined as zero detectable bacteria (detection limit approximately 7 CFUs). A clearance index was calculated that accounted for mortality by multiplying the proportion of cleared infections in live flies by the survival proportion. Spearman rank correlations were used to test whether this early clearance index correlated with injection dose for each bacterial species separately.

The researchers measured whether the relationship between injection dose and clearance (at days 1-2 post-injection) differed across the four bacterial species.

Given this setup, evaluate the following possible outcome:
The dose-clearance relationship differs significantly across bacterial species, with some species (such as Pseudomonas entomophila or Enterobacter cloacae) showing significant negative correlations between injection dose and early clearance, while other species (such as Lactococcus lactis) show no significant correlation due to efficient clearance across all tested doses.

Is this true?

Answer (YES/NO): NO